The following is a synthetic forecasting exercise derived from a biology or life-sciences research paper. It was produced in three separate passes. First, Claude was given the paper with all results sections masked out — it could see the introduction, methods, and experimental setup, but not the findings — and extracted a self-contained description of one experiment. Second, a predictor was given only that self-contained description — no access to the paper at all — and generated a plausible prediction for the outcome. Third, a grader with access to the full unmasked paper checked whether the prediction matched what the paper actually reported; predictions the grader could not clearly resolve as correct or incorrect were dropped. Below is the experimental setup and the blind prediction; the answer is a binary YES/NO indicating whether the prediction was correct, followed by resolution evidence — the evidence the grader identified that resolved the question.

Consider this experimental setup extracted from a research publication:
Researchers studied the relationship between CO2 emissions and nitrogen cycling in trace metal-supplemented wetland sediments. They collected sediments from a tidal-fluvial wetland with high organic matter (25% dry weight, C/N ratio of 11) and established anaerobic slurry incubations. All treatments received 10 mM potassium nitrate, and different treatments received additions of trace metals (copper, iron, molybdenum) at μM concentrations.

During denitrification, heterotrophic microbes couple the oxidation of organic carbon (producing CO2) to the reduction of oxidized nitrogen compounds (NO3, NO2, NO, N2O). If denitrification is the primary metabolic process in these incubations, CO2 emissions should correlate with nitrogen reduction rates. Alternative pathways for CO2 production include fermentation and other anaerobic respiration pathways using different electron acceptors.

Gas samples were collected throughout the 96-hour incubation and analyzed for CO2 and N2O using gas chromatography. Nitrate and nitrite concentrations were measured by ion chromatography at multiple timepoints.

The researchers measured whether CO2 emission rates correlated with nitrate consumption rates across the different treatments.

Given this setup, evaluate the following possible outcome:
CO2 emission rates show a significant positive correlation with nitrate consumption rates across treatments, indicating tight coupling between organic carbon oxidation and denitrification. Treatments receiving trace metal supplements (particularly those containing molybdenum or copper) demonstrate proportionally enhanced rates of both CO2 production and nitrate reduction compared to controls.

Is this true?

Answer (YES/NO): NO